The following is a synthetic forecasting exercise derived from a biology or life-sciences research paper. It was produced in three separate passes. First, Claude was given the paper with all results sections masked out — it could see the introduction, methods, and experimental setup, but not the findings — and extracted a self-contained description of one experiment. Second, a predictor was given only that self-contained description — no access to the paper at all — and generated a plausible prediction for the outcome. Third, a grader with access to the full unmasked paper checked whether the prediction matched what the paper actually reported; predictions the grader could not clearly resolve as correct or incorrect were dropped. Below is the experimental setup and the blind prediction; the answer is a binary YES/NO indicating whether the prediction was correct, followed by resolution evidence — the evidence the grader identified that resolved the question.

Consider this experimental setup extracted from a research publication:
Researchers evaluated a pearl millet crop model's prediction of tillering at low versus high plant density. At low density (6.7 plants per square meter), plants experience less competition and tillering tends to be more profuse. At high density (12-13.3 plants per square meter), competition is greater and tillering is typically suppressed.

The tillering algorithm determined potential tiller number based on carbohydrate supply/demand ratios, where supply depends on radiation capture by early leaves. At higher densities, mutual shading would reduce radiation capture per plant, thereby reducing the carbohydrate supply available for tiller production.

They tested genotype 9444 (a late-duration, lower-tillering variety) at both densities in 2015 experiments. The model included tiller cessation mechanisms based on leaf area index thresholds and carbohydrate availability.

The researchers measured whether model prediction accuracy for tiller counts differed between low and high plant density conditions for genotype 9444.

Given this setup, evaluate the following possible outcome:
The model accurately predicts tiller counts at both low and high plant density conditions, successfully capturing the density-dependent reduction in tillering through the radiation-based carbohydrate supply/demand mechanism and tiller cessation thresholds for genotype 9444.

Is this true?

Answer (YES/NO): NO